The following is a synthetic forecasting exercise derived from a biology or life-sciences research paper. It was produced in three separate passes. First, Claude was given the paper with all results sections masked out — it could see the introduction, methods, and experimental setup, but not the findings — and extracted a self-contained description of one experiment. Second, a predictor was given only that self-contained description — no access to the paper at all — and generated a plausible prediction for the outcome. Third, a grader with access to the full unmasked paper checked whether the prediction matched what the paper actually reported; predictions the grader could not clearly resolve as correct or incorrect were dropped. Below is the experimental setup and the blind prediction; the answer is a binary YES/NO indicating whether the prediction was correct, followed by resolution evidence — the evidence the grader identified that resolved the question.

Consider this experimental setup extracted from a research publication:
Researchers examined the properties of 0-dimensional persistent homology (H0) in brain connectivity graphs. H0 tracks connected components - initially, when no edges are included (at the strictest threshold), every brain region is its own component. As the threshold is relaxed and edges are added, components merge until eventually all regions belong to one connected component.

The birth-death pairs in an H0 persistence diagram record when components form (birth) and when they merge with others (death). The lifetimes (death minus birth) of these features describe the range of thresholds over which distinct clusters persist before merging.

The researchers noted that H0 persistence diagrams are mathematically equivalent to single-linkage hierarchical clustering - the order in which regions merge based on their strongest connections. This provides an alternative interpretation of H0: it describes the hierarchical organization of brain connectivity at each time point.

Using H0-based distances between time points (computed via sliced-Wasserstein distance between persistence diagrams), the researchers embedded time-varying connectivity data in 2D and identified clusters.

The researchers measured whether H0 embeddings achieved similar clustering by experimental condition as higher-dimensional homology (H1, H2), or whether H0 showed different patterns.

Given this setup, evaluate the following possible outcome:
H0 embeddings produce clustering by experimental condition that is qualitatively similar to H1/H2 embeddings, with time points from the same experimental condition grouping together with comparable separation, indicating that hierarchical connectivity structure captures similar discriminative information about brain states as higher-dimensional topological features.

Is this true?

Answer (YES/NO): NO